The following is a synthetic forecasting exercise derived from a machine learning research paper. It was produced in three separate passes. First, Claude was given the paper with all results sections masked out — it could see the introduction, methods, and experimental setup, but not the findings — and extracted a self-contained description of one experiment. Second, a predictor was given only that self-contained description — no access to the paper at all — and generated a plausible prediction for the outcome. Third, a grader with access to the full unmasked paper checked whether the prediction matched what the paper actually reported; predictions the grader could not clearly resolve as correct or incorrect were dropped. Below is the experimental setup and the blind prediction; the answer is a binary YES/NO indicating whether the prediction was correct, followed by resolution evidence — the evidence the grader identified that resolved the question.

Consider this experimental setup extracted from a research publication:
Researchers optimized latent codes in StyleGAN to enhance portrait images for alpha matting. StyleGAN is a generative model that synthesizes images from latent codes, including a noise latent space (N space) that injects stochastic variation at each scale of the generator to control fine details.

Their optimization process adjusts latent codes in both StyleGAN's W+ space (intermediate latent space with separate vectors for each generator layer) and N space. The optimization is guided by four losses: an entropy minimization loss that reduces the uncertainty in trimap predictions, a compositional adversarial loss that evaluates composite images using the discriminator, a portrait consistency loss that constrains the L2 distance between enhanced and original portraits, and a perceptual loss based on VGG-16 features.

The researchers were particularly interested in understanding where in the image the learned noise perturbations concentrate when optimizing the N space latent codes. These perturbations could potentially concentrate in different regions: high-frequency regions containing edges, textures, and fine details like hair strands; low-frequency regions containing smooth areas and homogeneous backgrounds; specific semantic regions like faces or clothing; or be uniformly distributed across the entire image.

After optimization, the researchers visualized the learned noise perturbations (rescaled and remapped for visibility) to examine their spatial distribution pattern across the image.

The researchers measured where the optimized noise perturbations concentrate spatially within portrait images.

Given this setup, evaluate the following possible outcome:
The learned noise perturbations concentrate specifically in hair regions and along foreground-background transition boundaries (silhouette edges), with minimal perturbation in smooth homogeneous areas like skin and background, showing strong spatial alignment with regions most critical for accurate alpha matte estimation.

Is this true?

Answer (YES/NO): NO